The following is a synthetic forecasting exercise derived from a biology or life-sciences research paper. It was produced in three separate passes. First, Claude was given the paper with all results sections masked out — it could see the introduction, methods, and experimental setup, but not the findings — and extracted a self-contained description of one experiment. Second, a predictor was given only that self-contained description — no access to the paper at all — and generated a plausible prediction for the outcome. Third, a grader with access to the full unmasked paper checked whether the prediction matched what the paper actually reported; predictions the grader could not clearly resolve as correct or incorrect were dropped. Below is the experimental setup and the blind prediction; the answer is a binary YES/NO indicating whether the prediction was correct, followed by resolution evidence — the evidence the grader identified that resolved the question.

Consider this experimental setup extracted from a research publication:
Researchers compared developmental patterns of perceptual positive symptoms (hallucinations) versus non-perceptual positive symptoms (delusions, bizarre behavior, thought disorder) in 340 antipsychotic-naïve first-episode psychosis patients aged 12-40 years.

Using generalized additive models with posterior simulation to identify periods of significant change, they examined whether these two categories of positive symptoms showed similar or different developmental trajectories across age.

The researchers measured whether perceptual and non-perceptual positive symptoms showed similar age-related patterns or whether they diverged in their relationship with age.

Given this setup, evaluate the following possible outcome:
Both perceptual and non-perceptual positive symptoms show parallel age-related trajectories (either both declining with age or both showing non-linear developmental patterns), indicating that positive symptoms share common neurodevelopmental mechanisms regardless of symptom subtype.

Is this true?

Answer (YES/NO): NO